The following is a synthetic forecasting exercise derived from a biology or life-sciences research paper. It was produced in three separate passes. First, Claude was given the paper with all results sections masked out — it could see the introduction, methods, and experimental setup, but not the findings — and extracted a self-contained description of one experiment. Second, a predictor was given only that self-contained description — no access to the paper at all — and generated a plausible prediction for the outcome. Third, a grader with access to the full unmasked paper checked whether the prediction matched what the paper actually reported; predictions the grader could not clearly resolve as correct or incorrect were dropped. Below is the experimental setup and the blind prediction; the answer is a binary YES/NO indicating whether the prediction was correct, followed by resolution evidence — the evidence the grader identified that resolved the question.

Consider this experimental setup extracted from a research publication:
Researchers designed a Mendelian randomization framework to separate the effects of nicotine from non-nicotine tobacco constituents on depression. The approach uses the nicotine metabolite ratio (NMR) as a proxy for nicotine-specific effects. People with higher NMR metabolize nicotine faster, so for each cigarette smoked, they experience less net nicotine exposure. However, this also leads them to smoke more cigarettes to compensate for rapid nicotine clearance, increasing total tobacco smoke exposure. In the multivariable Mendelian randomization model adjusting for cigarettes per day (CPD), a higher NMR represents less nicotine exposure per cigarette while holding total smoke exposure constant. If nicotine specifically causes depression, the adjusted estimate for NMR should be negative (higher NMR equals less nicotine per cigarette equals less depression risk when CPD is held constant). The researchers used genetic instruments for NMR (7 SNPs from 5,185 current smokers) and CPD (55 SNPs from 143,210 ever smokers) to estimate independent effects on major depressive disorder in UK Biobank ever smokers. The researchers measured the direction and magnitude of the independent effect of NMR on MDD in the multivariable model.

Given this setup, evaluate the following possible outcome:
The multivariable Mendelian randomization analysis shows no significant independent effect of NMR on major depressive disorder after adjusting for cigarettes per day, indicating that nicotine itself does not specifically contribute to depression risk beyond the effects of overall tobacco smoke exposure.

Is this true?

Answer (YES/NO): NO